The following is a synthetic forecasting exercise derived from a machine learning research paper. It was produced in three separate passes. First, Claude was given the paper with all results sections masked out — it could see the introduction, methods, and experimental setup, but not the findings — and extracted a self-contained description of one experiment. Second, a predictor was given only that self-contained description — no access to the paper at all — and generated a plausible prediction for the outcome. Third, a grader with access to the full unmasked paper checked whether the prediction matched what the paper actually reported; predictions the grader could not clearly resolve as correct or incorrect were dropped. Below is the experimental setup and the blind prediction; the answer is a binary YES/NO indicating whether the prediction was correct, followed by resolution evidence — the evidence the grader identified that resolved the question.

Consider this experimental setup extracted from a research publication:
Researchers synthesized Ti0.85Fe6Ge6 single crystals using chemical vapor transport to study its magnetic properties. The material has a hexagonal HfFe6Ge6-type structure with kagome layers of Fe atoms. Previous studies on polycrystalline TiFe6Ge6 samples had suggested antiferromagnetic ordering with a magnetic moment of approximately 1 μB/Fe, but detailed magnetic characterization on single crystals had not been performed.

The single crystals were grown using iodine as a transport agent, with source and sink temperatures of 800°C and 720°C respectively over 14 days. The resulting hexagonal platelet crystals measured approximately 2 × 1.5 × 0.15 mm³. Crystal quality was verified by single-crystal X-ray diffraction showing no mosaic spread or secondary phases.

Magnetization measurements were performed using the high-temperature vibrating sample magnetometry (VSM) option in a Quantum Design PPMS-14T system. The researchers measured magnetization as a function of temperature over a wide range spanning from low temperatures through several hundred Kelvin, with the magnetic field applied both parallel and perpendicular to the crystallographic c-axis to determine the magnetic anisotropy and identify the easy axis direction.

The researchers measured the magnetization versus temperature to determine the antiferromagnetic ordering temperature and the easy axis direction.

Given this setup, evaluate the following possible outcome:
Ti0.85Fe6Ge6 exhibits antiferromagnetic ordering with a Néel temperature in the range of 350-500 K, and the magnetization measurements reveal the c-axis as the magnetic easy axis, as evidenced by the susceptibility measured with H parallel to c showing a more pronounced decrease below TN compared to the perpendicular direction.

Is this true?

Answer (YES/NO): YES